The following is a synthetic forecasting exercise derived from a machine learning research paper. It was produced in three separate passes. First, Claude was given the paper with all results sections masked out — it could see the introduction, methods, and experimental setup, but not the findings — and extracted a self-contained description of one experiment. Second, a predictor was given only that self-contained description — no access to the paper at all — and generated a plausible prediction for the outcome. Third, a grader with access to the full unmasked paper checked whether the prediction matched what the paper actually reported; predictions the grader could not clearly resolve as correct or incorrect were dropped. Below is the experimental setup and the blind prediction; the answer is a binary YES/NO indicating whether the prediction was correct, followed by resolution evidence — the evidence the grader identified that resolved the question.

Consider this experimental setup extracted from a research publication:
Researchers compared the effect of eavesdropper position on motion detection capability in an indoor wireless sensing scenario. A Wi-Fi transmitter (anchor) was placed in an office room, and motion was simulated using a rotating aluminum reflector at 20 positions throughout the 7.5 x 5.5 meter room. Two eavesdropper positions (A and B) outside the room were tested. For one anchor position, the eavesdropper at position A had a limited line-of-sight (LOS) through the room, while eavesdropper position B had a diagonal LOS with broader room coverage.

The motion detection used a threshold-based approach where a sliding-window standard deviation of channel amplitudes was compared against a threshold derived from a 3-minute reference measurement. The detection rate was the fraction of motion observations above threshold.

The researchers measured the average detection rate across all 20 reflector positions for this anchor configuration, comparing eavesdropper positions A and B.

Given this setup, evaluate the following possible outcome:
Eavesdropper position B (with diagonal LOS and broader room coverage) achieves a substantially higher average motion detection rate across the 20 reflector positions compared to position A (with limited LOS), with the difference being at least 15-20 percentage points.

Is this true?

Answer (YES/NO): YES